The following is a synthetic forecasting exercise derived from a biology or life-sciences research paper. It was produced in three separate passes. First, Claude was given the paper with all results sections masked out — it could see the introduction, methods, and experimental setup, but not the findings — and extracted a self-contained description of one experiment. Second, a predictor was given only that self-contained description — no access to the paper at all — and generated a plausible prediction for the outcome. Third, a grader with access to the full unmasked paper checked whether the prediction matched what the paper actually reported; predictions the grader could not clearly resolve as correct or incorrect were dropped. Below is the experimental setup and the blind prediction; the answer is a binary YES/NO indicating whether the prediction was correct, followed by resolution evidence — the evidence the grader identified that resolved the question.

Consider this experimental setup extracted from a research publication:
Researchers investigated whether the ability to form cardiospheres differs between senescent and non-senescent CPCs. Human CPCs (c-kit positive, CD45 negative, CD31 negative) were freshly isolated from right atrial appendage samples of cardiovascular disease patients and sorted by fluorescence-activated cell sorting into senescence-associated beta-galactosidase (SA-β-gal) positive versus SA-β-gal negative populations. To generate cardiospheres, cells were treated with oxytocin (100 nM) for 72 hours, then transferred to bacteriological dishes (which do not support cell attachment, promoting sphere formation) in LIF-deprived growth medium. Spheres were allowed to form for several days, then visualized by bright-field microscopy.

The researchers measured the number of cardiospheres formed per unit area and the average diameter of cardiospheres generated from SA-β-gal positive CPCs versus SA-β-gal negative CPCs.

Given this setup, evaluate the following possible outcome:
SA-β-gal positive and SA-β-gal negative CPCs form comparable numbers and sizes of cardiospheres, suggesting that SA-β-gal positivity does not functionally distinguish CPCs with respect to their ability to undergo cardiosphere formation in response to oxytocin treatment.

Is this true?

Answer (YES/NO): NO